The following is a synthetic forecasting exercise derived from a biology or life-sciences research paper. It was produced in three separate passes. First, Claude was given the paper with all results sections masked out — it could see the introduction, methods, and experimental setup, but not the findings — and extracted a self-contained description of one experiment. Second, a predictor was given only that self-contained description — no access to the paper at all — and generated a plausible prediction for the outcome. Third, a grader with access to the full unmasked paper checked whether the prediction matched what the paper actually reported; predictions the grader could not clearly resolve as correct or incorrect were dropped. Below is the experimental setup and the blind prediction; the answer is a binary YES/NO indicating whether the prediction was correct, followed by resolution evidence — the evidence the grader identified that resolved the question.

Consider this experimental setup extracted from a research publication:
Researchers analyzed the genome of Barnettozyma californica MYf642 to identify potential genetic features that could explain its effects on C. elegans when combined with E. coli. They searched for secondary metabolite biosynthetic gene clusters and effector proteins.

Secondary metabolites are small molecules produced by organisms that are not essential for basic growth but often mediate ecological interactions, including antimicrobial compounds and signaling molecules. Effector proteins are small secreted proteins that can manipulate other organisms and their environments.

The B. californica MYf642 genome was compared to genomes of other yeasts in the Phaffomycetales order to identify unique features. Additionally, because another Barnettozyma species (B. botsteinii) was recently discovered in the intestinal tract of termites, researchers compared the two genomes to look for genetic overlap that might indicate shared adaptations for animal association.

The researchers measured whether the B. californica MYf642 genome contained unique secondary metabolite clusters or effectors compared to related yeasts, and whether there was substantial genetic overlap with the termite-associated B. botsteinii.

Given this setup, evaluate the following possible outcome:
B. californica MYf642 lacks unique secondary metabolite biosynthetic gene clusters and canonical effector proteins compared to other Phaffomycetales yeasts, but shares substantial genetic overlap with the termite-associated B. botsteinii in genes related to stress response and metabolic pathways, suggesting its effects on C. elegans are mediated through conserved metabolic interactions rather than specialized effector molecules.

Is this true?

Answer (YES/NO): NO